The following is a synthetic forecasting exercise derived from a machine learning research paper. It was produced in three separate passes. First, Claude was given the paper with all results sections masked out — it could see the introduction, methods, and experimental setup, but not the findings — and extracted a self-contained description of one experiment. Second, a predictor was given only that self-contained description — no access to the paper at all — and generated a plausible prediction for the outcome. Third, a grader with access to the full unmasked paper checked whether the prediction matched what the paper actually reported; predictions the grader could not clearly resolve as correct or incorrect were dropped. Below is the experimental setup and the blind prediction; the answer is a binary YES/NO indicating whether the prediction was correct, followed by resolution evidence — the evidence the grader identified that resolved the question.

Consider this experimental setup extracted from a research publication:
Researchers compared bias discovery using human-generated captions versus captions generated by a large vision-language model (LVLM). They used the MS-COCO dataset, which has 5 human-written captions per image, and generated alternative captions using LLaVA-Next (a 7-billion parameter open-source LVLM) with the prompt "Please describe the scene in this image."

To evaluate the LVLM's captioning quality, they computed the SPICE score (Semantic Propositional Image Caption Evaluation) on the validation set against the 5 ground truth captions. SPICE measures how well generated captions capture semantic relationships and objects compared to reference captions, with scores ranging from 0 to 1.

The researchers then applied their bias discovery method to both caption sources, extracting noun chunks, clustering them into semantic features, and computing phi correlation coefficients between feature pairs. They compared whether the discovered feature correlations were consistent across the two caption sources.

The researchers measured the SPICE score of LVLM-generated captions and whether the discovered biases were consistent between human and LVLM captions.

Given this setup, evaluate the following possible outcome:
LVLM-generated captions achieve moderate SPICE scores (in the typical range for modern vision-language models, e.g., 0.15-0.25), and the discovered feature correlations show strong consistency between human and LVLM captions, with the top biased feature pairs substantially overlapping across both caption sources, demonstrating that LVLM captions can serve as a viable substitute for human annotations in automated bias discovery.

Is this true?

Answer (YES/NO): YES